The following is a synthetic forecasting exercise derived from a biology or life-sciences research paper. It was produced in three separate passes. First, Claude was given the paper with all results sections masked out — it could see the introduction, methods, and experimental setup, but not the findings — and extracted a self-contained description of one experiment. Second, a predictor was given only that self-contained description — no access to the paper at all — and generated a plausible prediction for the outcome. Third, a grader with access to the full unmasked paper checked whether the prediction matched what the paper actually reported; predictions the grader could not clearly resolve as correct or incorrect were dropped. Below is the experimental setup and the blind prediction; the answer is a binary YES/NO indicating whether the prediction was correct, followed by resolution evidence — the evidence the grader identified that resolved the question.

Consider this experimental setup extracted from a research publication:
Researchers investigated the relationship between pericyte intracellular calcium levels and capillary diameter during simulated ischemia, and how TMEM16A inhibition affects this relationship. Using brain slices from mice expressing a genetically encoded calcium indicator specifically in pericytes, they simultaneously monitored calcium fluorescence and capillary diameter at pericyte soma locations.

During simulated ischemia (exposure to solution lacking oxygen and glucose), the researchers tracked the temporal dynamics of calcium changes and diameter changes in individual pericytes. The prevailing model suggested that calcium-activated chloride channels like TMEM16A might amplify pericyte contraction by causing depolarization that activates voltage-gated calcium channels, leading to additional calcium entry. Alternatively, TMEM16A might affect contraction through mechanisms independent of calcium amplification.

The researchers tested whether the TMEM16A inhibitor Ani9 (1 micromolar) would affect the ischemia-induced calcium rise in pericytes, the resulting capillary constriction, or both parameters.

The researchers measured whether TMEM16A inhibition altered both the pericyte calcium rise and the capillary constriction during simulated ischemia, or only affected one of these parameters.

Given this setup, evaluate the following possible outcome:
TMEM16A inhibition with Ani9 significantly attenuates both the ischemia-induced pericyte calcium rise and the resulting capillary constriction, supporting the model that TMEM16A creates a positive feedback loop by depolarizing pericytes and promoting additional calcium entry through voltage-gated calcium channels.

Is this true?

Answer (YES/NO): YES